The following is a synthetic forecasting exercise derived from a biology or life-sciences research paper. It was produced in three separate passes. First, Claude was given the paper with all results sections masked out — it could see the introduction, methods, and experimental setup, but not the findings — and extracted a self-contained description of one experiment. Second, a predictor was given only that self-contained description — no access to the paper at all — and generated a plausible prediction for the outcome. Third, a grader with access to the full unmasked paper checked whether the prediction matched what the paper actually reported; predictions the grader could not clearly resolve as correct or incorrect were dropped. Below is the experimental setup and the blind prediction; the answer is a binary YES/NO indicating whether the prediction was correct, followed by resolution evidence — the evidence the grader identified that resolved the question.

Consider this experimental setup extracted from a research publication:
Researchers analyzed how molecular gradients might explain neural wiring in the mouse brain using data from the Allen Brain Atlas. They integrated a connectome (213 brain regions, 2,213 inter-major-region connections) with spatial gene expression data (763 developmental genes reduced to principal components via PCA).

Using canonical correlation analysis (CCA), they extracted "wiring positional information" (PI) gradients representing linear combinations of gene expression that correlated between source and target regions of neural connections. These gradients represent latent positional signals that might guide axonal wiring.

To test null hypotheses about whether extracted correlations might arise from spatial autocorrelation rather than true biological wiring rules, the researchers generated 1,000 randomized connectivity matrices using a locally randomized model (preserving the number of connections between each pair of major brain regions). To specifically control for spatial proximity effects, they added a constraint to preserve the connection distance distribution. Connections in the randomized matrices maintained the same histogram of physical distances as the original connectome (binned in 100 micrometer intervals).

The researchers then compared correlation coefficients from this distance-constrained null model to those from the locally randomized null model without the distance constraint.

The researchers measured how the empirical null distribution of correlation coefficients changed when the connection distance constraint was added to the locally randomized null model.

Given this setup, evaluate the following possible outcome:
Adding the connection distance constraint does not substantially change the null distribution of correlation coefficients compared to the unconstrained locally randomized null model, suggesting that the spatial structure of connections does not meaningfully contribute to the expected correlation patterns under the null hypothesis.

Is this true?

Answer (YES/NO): YES